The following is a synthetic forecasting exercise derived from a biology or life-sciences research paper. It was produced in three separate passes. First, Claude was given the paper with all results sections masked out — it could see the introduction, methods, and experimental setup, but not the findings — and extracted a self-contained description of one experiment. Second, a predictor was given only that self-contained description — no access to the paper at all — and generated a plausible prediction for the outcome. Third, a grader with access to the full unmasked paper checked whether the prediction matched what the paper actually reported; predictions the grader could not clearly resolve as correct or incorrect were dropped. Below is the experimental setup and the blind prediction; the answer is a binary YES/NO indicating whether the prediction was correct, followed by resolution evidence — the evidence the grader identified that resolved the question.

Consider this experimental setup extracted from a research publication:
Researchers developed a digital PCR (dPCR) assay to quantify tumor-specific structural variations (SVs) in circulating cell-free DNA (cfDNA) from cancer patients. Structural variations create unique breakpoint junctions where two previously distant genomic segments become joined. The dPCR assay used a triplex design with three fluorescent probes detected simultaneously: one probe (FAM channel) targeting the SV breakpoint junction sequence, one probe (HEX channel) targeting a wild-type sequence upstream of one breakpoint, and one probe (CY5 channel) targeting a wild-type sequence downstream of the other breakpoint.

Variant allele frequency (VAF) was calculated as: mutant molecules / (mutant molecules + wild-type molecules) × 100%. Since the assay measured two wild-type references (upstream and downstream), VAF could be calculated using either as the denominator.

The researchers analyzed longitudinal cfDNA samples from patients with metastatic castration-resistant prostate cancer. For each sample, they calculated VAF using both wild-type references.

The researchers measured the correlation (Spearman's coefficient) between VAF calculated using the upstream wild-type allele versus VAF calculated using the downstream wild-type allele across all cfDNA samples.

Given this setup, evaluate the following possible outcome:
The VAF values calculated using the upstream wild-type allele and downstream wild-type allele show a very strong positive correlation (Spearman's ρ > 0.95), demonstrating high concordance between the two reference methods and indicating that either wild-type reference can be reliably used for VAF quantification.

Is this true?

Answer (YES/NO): YES